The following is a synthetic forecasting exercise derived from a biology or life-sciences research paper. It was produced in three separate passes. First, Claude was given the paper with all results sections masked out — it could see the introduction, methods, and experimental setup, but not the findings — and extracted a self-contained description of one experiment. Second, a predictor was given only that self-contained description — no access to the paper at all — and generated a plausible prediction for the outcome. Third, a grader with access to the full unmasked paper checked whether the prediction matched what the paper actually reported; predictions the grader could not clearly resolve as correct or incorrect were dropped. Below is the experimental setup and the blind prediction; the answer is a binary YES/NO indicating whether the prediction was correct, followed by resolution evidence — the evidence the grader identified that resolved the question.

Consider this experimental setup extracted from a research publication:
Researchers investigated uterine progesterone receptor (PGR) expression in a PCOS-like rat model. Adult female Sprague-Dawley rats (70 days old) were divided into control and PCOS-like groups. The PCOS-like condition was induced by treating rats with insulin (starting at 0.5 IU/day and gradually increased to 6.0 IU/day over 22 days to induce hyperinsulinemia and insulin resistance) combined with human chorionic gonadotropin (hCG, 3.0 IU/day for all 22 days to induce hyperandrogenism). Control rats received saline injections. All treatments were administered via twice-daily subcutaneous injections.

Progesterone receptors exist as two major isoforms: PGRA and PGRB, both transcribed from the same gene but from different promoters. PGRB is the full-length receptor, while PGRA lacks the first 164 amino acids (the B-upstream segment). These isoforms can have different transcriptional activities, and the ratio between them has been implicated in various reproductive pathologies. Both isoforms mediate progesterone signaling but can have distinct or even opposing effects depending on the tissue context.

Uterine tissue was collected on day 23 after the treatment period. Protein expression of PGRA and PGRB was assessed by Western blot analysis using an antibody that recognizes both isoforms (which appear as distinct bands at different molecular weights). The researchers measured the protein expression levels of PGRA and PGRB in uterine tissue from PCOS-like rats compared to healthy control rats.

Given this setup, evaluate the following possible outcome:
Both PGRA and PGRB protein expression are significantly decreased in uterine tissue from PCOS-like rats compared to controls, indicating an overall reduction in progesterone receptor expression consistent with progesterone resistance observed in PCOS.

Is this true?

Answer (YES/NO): NO